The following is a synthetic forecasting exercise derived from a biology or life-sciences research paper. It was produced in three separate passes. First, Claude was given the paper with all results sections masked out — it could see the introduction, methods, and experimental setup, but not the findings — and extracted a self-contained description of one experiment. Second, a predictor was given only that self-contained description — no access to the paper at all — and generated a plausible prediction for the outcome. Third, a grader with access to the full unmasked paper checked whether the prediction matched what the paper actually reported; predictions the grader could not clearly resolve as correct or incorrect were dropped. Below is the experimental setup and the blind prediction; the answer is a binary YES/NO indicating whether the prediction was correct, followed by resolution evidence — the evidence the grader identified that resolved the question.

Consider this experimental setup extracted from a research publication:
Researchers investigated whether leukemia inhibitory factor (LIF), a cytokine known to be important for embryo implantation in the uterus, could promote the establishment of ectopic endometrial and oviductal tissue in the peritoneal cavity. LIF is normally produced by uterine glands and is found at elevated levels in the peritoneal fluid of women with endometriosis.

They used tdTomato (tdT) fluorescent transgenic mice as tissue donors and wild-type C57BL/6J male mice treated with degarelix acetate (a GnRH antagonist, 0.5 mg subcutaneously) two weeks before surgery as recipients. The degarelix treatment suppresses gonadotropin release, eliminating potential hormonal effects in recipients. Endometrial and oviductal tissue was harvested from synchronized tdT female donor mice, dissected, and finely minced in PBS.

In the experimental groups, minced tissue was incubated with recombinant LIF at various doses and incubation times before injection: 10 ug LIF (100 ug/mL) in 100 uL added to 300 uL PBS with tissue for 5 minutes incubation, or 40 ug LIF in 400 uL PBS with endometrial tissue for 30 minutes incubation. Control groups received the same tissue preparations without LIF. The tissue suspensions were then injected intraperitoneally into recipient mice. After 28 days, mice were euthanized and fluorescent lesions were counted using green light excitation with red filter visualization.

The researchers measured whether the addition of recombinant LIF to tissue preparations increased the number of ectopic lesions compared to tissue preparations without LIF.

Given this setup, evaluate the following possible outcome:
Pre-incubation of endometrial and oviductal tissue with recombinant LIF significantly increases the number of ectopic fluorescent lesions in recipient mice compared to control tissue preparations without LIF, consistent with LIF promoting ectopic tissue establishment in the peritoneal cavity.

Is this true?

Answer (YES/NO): YES